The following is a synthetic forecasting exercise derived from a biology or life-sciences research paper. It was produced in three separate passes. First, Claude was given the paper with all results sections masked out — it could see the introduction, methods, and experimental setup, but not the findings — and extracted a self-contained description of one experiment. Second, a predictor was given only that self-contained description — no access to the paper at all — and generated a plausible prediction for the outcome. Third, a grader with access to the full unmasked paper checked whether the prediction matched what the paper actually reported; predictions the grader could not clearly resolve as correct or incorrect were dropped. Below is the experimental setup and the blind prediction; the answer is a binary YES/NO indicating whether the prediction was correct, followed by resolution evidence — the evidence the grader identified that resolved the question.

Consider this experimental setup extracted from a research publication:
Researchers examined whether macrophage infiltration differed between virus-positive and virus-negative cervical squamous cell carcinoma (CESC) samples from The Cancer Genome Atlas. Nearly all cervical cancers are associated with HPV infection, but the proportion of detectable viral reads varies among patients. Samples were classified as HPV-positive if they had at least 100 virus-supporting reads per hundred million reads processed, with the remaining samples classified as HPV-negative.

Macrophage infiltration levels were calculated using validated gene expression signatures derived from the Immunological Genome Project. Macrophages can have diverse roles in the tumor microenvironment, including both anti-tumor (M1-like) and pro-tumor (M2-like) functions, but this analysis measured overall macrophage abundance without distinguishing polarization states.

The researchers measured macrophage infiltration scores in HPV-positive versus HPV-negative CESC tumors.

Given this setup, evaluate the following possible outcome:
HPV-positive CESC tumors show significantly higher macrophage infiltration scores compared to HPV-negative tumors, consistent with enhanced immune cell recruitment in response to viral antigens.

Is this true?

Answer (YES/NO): NO